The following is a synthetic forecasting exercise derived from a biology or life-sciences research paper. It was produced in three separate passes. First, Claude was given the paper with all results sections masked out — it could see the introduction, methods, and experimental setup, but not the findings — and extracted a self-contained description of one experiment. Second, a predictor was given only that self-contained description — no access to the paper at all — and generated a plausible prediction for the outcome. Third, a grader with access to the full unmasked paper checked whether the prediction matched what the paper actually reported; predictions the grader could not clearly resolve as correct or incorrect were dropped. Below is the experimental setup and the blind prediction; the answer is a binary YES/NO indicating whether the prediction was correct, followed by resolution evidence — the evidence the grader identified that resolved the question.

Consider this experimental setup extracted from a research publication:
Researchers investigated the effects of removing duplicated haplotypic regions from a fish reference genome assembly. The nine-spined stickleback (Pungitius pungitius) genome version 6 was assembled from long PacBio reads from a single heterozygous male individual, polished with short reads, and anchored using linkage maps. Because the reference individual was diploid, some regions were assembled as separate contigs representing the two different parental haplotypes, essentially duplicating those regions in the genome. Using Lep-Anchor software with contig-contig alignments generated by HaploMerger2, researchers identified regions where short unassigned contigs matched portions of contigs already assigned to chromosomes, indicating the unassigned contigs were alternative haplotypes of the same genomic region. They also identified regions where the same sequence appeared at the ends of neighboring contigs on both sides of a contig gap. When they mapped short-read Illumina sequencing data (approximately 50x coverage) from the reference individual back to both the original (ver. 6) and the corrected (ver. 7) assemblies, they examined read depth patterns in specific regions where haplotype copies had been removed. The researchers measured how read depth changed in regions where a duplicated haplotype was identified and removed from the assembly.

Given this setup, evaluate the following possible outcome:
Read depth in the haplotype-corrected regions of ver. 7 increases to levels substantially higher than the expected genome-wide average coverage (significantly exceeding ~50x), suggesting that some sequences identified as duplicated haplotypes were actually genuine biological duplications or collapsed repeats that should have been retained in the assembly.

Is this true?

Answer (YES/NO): NO